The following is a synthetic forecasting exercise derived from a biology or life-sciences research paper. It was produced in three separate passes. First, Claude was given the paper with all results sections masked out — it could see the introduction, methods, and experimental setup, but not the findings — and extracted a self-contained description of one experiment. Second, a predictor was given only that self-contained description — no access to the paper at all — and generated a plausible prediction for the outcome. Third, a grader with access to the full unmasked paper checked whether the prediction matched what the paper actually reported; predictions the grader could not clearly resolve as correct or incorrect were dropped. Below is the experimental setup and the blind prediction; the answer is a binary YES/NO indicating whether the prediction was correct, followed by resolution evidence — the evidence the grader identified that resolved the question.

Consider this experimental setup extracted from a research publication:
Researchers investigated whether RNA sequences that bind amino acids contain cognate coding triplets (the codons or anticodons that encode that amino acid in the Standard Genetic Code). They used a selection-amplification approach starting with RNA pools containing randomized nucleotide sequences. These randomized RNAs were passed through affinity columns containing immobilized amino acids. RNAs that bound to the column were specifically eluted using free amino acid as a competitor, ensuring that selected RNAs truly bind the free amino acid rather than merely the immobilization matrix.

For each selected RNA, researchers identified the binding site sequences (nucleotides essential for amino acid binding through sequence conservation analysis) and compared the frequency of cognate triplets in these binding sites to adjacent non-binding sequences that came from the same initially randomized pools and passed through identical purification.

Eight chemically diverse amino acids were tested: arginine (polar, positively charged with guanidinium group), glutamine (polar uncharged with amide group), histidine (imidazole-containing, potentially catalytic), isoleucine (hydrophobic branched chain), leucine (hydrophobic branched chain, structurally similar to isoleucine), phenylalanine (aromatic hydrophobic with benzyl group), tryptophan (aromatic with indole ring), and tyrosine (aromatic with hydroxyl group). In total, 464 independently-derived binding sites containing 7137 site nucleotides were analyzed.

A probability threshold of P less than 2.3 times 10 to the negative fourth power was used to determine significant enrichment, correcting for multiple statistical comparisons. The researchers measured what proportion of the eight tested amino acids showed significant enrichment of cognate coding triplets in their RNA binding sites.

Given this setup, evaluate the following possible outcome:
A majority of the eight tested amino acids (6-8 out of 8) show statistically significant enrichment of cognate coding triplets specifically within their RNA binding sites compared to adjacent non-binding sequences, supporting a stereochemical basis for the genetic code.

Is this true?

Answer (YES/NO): YES